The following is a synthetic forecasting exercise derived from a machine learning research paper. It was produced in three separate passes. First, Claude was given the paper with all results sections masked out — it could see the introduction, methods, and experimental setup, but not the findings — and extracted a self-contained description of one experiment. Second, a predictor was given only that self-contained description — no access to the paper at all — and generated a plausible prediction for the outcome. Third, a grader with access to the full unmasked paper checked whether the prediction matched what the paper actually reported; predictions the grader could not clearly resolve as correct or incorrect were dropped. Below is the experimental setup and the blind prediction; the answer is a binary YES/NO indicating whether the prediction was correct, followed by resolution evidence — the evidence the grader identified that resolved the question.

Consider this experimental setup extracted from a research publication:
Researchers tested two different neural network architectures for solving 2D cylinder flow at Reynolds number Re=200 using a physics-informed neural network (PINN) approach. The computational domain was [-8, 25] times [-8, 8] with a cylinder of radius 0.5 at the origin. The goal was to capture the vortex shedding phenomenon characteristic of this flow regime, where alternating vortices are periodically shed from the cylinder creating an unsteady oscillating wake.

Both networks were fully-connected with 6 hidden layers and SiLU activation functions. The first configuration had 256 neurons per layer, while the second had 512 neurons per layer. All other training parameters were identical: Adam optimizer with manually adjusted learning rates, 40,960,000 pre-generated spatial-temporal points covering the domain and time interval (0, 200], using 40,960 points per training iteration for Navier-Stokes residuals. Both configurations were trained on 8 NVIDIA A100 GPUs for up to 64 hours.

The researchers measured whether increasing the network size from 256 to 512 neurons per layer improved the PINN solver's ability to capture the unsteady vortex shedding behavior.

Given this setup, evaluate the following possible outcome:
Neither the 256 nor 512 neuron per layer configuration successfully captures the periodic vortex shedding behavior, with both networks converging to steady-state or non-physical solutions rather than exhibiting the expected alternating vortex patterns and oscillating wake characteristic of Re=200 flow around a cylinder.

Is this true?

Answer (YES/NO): YES